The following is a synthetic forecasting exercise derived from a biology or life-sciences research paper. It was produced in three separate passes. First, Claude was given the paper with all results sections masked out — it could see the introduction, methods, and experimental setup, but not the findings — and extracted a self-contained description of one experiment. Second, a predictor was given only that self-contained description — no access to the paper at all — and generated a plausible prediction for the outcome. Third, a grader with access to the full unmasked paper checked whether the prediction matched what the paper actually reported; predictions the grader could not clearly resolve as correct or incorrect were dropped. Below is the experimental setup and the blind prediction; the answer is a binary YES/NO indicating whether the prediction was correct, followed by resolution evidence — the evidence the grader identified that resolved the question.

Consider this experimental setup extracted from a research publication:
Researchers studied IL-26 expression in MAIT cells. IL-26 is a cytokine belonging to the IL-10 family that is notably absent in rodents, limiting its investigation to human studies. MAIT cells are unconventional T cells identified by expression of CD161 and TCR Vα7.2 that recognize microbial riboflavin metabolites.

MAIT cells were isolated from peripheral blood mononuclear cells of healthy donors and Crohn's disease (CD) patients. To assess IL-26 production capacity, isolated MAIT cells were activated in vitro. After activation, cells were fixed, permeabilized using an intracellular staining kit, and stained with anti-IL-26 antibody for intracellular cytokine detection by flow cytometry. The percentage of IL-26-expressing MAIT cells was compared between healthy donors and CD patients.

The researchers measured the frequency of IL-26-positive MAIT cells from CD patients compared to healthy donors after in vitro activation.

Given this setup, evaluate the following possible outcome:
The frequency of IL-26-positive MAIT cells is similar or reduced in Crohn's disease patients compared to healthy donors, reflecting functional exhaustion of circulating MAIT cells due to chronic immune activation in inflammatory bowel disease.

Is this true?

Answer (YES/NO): NO